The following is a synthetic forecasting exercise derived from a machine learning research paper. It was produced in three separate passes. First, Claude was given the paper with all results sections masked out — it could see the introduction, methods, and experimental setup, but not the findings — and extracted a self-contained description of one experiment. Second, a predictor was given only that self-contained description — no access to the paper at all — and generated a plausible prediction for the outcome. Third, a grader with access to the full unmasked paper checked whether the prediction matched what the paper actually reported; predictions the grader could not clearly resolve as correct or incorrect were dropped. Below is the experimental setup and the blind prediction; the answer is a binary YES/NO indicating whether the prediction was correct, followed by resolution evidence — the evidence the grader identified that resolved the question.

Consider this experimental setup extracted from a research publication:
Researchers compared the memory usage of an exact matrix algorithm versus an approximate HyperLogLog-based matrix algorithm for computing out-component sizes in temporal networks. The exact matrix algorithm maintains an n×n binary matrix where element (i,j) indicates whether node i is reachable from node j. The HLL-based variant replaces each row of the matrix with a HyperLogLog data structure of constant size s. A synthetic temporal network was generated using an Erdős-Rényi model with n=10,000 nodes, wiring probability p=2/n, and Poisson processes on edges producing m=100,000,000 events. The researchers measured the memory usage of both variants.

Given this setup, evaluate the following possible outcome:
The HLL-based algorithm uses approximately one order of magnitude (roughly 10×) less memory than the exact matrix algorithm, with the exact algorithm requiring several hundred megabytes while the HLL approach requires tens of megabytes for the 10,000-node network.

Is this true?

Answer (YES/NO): NO